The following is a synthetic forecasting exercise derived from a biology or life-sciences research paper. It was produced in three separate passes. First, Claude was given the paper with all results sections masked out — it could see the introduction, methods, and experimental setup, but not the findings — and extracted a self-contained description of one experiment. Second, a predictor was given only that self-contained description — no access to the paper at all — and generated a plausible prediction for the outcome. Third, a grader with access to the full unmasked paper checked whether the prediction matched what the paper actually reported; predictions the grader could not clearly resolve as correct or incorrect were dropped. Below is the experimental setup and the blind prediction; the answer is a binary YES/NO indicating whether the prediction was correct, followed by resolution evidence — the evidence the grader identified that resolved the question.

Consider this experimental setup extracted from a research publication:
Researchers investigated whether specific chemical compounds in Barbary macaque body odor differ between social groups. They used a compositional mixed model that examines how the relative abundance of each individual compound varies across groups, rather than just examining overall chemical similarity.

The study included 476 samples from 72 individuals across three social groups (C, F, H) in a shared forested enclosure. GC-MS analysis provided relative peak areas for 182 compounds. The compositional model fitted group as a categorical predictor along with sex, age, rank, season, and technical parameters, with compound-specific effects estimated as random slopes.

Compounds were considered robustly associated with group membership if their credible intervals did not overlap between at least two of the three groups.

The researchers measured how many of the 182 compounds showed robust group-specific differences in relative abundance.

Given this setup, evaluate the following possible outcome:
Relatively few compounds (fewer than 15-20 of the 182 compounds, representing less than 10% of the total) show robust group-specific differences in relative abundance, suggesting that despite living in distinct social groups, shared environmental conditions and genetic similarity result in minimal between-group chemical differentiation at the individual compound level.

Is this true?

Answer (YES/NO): YES